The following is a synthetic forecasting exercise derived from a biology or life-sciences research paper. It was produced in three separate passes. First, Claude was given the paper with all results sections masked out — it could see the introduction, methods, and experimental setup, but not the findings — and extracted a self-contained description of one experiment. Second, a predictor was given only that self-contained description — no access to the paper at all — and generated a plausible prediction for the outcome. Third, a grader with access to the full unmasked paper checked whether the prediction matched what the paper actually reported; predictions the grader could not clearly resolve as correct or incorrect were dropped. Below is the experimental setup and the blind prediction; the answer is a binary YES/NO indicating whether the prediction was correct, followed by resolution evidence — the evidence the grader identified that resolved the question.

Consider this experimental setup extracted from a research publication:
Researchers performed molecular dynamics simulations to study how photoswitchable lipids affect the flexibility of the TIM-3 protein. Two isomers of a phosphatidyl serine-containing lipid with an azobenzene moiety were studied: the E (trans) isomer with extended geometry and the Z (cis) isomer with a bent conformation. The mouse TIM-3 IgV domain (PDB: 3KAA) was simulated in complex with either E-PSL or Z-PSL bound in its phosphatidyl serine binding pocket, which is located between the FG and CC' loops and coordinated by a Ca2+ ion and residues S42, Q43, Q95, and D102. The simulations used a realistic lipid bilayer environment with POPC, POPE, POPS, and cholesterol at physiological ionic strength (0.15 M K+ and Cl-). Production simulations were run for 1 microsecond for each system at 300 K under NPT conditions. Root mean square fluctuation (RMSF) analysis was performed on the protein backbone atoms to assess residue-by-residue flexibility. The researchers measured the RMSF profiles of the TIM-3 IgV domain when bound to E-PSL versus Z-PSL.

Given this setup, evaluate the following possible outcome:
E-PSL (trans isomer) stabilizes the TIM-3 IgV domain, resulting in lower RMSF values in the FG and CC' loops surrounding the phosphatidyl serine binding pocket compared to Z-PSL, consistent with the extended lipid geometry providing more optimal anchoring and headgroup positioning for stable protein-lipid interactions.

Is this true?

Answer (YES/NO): NO